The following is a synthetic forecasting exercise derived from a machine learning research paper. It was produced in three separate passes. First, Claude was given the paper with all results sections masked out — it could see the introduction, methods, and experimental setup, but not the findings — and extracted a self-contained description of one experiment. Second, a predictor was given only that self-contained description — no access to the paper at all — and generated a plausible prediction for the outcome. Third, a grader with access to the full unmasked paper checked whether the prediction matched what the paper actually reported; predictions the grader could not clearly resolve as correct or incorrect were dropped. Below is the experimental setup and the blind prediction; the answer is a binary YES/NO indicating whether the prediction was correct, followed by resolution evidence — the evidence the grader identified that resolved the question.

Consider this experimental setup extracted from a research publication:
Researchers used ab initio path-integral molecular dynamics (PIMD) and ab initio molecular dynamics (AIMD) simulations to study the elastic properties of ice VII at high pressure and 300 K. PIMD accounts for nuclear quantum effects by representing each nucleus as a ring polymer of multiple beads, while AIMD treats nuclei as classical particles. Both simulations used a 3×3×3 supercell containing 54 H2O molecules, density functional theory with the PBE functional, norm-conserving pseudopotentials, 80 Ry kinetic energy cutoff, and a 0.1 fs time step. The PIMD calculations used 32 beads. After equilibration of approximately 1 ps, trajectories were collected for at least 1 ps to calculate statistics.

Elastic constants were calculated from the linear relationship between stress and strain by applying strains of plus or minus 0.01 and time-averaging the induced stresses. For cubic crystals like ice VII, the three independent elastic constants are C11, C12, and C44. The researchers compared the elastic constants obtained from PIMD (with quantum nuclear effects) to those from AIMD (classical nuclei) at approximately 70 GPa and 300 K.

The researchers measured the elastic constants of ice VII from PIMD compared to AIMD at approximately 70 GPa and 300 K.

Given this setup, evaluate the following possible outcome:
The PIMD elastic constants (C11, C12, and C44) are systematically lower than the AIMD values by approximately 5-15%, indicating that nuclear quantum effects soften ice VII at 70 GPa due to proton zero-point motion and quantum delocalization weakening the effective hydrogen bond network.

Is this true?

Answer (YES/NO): NO